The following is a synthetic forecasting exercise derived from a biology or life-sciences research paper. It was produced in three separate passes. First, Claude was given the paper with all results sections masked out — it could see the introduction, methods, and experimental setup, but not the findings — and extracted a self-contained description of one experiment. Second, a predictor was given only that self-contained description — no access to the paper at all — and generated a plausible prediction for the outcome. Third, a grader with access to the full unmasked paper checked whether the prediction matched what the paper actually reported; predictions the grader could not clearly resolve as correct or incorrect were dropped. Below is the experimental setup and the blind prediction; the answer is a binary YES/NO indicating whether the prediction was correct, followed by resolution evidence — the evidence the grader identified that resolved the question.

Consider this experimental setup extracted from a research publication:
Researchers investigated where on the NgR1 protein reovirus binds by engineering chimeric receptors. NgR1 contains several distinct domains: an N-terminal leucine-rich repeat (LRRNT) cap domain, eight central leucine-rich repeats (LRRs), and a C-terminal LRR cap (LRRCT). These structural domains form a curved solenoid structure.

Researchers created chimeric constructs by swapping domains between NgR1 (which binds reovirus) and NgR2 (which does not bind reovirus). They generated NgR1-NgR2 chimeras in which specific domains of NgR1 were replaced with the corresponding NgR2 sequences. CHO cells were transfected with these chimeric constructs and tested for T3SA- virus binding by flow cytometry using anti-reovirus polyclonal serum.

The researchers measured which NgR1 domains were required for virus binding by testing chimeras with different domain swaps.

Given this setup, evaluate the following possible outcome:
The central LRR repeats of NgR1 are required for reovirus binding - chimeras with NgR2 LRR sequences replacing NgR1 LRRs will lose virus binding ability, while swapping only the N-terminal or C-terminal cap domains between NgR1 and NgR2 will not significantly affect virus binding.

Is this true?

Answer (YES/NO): NO